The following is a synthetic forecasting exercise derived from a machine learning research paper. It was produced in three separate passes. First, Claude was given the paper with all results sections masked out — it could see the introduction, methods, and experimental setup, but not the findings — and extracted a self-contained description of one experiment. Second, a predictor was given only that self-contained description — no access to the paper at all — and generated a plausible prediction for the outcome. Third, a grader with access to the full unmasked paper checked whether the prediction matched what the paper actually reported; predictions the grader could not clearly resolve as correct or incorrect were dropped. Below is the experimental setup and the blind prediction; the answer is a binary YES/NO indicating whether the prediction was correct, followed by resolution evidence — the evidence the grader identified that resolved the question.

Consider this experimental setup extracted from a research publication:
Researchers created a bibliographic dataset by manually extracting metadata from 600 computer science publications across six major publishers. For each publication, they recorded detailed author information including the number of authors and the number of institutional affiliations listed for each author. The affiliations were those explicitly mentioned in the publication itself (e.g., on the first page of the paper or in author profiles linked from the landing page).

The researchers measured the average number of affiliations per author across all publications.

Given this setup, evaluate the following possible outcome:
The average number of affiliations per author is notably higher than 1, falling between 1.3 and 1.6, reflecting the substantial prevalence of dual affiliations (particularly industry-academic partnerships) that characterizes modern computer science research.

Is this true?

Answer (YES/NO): NO